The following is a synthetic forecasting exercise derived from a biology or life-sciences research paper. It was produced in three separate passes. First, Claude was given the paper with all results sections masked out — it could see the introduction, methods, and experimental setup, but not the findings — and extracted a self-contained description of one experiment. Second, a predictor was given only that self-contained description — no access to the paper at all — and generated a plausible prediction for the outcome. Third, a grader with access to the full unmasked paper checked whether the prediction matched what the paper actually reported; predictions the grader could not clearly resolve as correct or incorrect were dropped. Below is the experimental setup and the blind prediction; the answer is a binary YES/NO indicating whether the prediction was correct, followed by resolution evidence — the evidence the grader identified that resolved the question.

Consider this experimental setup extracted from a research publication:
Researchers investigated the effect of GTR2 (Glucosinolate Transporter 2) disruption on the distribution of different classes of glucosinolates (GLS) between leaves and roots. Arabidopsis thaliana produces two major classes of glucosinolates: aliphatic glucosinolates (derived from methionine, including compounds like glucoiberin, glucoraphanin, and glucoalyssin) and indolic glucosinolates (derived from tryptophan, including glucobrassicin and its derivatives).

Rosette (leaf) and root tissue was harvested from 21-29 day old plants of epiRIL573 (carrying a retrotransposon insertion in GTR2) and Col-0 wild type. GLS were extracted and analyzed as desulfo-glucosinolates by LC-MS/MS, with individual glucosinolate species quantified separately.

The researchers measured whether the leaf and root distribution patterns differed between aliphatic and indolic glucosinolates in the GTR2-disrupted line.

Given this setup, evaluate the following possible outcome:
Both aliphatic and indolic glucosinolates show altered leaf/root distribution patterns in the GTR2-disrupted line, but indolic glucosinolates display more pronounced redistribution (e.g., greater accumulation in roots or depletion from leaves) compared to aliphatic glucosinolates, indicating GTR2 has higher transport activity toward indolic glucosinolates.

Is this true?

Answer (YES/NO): NO